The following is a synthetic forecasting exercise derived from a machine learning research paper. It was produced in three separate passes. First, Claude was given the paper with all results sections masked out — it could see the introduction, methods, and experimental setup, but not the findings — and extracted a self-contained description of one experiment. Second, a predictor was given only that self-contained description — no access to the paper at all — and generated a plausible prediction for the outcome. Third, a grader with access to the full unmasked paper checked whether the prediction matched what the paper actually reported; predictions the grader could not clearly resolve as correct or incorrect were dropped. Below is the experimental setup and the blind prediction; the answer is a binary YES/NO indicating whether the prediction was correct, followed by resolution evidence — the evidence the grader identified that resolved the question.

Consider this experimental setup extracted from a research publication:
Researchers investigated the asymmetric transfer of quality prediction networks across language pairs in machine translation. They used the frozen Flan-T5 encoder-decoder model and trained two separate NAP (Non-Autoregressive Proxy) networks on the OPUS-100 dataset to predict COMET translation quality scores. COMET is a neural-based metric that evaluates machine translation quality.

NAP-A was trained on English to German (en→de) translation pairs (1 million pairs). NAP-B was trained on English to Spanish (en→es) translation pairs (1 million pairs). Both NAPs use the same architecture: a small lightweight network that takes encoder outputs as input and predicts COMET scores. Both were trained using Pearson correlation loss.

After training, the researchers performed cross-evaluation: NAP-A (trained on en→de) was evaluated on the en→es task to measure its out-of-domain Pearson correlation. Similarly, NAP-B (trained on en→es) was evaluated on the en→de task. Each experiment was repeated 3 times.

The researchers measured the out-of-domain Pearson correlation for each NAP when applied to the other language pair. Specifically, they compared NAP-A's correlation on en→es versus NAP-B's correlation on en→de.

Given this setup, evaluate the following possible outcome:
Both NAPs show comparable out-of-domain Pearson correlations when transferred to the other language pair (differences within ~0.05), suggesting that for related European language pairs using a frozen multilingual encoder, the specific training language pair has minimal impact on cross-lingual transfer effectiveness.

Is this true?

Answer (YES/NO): NO